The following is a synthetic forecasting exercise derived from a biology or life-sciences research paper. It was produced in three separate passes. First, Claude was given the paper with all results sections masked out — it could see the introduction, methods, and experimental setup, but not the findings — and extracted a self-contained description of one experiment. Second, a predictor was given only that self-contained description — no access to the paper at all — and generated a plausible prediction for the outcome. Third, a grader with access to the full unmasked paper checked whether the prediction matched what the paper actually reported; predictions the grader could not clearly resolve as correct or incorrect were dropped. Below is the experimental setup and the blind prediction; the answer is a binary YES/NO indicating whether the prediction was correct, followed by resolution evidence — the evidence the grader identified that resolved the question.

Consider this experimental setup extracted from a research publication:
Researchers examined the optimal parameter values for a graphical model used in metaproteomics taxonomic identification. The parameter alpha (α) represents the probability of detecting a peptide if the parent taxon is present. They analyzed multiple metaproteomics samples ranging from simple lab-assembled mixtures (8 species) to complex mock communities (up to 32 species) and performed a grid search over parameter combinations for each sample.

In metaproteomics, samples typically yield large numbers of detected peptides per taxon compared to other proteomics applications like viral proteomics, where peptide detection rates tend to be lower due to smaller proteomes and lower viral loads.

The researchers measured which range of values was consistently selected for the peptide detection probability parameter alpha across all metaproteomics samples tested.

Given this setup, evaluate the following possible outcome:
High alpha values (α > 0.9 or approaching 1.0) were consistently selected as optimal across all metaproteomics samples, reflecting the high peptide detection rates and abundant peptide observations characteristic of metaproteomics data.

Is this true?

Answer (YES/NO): YES